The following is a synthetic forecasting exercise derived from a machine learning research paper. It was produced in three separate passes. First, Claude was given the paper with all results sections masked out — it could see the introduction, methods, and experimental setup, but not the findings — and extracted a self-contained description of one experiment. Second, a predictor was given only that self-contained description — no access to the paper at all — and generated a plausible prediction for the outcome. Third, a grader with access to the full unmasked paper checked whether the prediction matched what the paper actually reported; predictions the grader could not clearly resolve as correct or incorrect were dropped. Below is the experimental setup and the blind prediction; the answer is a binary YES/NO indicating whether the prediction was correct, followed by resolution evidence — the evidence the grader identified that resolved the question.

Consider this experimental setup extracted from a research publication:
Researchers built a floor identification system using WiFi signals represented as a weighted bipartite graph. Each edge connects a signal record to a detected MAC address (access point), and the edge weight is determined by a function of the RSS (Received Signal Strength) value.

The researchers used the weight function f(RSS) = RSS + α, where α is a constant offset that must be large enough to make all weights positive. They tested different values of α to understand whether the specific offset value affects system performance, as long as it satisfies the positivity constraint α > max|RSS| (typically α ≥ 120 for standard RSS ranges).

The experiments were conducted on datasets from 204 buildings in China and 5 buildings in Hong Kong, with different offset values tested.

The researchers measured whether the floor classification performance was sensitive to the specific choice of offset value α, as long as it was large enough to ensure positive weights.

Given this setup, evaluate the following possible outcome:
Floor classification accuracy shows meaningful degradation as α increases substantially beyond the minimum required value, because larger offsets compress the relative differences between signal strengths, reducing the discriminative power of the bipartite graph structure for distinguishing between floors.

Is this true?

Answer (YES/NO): NO